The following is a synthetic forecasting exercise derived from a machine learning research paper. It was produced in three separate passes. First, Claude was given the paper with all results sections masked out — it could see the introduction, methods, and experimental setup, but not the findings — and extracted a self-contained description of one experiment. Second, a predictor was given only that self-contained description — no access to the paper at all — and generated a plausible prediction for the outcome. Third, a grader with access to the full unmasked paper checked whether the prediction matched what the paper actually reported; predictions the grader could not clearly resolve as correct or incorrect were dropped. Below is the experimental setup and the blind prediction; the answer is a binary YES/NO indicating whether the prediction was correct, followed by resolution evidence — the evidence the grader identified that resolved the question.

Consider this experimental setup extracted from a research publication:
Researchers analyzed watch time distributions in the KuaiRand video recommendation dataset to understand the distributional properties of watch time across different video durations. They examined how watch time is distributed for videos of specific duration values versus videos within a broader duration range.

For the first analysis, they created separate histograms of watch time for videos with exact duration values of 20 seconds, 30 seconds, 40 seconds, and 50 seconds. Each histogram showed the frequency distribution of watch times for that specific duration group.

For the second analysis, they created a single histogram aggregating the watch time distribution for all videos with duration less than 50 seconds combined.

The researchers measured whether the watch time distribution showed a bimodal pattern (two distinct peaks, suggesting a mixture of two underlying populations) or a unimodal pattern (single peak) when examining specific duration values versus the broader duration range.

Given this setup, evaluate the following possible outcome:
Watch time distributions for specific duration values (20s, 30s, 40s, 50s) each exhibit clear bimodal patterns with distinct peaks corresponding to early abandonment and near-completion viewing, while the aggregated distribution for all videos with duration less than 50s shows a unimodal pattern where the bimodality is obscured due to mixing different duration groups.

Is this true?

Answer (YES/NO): YES